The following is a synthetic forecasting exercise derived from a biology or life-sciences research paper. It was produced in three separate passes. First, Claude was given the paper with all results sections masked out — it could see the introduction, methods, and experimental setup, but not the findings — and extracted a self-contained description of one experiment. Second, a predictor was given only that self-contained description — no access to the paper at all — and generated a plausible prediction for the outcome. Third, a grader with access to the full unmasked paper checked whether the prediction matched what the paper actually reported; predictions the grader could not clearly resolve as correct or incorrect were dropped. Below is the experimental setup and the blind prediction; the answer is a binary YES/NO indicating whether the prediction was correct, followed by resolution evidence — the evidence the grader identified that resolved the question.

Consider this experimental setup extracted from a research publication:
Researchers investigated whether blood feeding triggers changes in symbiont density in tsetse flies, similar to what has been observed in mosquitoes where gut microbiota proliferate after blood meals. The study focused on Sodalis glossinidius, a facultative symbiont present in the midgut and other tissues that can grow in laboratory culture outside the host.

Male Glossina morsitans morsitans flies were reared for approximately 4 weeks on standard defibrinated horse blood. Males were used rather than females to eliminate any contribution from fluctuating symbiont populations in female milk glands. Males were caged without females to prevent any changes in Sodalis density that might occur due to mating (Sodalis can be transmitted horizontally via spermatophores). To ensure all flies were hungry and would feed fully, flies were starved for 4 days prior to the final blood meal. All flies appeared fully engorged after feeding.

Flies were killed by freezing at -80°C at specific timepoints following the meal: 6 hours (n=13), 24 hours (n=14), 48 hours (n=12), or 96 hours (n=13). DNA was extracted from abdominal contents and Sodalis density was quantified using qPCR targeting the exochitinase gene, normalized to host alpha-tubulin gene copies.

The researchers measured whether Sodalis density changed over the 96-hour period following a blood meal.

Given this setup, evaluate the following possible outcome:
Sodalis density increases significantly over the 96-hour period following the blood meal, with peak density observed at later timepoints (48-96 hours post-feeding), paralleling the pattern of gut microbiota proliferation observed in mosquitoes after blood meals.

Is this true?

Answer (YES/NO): NO